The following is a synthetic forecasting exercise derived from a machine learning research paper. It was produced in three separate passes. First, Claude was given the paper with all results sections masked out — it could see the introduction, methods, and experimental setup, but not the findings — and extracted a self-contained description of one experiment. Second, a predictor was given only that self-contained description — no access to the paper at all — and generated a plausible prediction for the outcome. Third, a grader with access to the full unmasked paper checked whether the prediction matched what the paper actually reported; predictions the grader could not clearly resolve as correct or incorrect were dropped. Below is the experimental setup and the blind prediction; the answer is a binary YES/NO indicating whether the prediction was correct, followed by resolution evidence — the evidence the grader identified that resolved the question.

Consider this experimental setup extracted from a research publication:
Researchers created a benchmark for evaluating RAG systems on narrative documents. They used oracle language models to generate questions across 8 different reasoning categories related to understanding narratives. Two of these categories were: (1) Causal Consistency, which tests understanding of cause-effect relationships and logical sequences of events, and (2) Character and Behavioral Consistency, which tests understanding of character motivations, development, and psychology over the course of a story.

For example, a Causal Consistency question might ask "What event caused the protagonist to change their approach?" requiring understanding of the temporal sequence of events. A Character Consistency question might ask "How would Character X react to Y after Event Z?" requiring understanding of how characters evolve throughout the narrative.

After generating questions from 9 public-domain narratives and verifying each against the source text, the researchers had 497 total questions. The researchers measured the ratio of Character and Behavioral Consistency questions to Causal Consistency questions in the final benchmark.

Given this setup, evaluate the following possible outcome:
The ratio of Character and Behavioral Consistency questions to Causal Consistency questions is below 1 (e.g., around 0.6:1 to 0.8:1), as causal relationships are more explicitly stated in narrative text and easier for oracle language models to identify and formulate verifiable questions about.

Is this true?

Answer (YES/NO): NO